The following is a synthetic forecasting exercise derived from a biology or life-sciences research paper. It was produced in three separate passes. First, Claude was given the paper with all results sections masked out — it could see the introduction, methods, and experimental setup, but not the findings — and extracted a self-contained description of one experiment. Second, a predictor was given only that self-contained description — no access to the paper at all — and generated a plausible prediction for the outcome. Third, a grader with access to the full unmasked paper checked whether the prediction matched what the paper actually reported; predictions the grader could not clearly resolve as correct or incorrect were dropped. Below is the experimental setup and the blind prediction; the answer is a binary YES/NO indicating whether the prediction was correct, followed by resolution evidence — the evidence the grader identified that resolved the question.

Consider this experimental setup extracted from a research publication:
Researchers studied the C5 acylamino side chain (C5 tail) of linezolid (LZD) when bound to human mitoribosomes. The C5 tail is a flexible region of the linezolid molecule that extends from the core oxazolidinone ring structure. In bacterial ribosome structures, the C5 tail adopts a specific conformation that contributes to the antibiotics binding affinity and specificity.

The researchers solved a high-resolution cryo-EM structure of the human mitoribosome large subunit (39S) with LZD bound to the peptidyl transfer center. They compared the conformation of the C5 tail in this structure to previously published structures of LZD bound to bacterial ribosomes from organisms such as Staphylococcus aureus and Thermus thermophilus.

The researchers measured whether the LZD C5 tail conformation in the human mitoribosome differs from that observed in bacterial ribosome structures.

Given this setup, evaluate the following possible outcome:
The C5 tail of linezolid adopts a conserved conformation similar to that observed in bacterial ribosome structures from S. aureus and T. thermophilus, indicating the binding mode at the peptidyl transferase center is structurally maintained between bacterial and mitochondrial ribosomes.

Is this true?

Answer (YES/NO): NO